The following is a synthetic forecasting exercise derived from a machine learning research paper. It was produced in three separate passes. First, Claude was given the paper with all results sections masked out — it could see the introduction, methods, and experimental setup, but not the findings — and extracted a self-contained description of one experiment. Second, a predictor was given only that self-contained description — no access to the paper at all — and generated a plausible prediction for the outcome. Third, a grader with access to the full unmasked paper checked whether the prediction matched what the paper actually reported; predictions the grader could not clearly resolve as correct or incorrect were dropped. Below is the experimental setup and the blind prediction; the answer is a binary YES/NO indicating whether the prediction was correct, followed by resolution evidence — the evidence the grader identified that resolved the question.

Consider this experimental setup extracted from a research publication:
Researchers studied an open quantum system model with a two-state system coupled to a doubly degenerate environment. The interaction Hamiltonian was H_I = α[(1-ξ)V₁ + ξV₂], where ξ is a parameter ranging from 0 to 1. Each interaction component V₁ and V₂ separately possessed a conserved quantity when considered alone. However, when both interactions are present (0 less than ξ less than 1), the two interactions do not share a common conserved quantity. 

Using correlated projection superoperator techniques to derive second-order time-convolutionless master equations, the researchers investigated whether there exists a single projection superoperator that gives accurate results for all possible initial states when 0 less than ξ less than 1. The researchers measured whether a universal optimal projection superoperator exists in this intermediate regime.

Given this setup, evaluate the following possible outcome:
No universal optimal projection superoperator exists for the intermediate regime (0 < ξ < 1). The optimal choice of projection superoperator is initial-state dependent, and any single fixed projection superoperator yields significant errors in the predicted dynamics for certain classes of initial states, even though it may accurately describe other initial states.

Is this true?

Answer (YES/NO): YES